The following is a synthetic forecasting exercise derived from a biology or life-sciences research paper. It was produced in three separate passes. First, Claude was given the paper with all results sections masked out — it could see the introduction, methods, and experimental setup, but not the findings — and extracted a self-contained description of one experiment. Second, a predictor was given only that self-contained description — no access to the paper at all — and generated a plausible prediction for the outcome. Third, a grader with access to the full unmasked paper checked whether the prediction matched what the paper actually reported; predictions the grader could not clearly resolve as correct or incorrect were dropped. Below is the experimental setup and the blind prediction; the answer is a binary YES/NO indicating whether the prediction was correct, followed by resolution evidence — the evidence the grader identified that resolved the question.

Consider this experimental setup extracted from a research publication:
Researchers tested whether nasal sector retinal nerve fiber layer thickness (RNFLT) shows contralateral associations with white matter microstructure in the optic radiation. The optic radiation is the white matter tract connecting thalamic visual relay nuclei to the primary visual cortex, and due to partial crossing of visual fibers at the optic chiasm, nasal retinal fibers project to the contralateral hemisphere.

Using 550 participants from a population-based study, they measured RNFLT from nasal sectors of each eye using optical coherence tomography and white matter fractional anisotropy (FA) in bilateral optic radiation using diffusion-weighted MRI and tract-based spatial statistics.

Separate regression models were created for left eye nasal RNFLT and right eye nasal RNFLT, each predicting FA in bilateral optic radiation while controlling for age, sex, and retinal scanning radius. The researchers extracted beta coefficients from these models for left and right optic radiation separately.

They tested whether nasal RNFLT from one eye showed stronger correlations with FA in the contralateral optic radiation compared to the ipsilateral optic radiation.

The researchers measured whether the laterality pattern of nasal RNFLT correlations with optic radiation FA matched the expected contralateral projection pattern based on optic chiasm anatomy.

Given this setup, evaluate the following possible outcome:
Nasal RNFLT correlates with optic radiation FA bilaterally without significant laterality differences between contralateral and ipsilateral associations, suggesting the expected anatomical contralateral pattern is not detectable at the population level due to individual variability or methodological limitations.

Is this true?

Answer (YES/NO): NO